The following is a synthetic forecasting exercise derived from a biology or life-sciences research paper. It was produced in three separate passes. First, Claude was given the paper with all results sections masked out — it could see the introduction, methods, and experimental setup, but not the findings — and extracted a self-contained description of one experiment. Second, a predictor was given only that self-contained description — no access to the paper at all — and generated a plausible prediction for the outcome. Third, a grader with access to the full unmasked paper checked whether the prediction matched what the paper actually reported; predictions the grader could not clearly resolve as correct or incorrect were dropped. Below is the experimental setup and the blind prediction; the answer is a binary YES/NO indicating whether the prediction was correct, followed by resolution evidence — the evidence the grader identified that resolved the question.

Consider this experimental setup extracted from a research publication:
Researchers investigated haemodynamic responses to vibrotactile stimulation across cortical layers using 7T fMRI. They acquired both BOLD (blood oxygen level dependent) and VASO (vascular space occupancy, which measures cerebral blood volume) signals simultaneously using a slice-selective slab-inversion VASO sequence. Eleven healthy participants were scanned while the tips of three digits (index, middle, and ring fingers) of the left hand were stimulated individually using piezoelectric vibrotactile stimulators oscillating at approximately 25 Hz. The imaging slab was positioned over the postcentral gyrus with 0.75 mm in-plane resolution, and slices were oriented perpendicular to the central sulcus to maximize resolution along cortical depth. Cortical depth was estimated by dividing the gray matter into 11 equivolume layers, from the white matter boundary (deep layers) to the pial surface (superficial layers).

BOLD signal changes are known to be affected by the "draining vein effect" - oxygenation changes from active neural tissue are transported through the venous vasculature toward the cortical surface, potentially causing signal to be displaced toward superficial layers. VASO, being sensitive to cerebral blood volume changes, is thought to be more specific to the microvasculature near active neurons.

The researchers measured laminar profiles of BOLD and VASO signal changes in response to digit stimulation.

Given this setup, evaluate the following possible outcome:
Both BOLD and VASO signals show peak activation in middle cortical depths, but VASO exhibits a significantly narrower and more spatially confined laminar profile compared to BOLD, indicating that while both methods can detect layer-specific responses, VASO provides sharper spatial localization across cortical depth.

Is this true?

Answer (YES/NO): NO